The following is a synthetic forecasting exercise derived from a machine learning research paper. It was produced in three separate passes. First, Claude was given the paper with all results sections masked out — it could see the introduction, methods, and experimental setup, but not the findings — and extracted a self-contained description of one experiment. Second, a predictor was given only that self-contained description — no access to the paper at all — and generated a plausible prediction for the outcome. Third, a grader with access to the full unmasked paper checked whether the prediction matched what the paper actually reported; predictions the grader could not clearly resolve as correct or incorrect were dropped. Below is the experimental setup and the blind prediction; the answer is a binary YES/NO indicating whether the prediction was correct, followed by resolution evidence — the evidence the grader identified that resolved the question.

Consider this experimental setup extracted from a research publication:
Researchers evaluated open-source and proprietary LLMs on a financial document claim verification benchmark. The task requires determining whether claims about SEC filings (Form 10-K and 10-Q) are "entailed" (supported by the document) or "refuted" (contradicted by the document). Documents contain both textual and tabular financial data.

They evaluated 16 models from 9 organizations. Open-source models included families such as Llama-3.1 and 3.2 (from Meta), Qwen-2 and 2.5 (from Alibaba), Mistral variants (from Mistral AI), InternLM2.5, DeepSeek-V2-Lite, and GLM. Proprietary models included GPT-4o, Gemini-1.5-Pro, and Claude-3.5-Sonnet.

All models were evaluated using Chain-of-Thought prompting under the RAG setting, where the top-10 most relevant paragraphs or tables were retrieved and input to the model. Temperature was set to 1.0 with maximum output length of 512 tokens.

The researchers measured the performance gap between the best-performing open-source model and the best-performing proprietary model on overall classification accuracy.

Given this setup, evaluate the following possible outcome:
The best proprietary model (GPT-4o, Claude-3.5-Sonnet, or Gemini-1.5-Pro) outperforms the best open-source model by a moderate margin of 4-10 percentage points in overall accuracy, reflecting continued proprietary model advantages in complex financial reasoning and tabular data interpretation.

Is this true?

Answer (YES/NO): NO